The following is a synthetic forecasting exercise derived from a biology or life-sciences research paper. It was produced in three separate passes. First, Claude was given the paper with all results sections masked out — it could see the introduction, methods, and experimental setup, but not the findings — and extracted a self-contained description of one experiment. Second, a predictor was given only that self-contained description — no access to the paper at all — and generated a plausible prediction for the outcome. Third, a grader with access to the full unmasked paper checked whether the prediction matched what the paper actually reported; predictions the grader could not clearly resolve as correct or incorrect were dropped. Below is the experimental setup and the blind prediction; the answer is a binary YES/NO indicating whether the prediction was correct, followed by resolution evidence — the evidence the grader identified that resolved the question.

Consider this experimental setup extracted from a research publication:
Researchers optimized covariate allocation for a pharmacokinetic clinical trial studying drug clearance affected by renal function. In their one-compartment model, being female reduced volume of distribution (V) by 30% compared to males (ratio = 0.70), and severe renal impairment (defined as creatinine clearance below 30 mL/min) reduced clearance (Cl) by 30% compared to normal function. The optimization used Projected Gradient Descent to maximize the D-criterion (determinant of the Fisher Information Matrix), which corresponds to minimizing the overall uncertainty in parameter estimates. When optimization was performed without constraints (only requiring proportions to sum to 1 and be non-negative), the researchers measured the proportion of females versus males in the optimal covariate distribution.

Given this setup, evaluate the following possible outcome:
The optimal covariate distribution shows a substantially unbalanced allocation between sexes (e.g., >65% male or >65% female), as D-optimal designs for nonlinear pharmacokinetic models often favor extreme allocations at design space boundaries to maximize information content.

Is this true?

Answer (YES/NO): YES